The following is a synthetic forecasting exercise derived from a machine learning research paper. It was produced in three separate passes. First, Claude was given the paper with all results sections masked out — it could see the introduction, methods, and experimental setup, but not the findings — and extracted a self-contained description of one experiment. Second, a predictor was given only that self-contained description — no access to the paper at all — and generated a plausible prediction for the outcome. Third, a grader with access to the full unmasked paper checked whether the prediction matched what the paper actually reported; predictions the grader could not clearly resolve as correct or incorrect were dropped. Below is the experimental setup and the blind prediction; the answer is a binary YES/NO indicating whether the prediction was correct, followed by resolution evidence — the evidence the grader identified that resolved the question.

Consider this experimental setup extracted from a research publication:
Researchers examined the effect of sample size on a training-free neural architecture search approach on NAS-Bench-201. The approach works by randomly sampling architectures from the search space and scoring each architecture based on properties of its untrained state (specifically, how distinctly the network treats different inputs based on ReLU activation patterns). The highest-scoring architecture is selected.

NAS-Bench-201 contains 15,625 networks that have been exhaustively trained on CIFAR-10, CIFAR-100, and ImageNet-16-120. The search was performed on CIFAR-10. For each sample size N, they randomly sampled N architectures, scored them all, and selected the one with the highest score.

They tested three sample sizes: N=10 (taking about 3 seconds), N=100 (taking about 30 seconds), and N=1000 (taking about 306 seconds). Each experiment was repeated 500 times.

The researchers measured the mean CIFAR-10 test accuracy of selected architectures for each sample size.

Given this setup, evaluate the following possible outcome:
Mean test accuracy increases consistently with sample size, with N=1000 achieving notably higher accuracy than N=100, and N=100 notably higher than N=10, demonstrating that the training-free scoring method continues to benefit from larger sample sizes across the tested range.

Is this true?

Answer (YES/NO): NO